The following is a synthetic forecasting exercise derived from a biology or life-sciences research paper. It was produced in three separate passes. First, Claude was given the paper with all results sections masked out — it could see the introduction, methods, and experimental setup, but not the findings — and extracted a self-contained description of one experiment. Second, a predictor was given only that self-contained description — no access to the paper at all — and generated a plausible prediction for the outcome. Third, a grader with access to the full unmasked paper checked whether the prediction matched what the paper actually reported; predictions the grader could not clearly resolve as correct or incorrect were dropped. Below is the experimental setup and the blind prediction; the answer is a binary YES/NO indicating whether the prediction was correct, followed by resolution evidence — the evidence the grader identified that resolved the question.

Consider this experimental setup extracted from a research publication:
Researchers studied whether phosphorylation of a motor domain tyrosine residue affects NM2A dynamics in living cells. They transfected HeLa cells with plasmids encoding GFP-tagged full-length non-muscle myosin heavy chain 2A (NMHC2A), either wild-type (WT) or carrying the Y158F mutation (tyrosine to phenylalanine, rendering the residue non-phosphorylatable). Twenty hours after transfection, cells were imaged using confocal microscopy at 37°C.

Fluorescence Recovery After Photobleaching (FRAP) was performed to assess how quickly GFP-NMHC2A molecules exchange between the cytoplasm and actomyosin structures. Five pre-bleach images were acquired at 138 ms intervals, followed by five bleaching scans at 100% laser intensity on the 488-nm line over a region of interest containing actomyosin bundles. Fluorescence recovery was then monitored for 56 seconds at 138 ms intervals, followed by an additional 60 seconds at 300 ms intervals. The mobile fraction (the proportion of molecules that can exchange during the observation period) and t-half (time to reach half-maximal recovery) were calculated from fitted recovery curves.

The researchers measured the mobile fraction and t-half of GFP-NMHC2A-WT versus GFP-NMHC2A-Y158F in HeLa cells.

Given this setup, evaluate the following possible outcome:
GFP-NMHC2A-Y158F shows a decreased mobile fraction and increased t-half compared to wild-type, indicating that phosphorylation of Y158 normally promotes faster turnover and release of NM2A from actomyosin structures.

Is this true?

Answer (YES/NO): NO